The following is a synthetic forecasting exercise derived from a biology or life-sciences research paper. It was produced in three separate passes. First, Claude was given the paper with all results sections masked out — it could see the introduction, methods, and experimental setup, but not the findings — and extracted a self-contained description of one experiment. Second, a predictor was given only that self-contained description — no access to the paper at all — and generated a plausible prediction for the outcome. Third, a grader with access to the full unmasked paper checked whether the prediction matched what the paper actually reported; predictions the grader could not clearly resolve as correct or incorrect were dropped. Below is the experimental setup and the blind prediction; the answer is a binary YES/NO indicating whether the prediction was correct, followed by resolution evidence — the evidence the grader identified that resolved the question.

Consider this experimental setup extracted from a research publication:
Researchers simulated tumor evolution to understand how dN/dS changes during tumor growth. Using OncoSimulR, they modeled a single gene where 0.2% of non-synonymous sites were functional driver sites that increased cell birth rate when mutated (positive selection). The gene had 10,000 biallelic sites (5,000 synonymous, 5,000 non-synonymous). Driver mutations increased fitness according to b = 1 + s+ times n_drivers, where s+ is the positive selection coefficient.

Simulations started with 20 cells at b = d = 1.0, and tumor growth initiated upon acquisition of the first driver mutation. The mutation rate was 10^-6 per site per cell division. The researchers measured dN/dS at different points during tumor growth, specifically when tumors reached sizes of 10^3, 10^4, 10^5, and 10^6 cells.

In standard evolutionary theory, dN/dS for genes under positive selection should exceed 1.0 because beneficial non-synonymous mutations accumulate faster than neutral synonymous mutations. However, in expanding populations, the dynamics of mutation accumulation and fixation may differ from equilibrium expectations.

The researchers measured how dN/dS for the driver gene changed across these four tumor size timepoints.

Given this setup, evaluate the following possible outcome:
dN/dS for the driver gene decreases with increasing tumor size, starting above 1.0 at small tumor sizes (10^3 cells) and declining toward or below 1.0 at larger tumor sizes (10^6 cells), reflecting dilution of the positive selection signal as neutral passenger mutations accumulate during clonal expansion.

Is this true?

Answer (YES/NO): NO